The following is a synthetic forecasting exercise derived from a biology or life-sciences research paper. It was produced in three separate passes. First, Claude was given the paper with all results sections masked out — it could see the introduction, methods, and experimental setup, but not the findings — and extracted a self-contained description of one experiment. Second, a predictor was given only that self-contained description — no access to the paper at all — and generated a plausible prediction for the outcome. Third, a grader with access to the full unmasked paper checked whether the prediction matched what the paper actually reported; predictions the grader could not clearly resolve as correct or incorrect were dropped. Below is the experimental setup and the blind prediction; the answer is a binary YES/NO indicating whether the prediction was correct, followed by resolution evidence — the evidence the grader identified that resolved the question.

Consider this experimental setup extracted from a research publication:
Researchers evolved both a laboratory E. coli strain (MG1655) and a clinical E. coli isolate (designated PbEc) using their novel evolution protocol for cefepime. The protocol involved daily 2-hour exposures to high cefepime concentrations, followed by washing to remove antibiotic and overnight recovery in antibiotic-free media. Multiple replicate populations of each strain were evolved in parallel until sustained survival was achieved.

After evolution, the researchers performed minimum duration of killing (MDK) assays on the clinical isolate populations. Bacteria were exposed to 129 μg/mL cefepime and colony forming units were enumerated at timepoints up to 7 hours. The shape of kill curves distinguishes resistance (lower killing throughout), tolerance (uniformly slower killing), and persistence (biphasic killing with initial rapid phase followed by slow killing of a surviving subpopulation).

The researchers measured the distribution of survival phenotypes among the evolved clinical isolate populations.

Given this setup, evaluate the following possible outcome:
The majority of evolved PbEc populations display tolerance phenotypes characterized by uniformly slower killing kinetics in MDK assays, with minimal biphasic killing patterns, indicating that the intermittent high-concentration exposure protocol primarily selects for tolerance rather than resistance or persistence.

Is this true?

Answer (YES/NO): NO